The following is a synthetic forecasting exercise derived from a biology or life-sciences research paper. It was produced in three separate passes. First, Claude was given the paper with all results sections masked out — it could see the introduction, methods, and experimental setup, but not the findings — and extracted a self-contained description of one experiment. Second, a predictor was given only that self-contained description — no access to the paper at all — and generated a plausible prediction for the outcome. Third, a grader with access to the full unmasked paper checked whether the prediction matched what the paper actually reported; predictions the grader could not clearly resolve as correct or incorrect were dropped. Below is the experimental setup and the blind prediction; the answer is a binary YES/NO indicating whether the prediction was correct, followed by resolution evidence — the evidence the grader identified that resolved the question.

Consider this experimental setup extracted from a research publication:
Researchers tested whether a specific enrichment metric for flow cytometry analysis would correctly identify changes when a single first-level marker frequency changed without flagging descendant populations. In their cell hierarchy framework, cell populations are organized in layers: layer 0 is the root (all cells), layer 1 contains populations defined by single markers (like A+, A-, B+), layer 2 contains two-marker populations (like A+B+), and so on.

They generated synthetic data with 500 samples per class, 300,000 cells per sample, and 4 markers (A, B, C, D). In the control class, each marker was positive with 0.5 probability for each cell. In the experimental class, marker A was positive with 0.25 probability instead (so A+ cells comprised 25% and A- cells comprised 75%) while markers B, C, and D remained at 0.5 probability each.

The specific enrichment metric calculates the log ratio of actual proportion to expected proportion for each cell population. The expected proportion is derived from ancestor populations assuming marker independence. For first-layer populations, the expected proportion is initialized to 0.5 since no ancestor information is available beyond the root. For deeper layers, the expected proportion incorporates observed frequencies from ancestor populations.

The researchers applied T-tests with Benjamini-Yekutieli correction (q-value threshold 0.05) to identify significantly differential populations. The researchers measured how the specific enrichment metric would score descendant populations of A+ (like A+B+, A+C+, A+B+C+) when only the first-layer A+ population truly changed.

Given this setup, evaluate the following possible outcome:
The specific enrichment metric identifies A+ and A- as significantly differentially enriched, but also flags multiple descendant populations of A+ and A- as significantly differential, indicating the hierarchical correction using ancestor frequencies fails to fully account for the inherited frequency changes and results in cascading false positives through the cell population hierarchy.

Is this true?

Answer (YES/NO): NO